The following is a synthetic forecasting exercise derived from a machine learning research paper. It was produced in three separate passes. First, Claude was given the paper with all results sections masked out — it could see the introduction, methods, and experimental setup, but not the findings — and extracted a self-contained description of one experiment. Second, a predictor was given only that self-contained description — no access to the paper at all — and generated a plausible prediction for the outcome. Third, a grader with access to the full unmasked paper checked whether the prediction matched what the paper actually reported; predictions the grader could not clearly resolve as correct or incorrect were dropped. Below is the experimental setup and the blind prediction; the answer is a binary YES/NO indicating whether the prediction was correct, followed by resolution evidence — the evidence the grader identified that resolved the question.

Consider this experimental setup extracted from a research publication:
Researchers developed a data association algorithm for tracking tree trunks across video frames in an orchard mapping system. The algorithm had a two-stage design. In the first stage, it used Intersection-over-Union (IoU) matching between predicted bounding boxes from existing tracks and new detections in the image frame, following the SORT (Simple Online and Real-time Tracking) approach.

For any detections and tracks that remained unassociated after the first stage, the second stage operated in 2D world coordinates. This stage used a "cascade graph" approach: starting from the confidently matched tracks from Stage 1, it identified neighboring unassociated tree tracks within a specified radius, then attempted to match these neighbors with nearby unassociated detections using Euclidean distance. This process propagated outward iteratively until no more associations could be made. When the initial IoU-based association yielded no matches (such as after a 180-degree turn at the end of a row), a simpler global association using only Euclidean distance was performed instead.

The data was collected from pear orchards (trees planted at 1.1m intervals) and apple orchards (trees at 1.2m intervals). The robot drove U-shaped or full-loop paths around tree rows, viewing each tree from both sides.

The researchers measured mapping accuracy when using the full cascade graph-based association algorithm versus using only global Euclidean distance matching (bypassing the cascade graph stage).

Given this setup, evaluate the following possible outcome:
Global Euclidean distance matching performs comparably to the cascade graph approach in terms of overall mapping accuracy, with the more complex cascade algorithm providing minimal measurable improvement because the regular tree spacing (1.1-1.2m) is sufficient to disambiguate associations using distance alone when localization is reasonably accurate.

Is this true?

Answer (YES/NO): NO